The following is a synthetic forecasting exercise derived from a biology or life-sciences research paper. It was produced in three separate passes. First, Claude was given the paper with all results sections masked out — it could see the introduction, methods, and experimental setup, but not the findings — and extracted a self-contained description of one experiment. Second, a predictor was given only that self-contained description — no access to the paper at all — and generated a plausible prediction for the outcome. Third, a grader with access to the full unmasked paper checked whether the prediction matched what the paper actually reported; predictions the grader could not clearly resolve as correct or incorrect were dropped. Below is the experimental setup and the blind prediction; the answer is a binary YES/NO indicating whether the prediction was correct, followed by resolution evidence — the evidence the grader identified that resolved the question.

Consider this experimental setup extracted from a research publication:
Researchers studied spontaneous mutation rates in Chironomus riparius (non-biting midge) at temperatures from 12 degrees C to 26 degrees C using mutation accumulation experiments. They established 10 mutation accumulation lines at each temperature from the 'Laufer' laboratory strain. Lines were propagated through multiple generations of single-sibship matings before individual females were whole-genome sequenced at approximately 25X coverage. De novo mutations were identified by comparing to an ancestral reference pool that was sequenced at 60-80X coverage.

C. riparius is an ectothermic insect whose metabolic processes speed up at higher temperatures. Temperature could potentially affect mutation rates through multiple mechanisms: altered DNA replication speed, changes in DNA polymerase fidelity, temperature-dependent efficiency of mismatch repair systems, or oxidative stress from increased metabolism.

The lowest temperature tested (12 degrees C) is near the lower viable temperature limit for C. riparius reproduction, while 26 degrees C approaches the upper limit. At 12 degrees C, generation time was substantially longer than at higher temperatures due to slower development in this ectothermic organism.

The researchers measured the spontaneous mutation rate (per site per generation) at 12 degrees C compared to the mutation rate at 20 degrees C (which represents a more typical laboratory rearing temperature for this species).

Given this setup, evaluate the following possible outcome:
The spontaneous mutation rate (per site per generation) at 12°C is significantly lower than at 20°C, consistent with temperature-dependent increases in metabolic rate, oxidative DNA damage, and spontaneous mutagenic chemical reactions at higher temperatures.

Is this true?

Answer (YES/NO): NO